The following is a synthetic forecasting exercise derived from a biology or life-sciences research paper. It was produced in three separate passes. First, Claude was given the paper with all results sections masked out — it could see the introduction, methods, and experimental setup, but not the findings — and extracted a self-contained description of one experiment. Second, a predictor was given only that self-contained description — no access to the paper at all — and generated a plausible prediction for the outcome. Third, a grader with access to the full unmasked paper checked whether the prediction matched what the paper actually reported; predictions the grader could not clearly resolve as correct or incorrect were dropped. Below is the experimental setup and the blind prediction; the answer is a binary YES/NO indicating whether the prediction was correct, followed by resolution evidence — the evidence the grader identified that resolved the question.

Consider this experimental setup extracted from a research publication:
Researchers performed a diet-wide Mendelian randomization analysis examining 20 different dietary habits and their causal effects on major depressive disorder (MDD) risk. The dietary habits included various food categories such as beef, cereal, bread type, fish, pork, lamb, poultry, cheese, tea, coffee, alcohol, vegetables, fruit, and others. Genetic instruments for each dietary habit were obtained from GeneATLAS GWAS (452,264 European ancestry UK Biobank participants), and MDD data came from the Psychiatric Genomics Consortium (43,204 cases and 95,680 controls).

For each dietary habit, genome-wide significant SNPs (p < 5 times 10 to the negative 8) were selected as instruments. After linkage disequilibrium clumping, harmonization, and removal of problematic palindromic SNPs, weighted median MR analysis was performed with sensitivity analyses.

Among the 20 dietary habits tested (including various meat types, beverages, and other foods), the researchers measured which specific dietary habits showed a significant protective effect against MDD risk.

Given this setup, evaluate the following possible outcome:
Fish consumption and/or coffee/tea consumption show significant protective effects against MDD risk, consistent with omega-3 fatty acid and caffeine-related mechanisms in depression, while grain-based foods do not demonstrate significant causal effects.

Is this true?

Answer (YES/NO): NO